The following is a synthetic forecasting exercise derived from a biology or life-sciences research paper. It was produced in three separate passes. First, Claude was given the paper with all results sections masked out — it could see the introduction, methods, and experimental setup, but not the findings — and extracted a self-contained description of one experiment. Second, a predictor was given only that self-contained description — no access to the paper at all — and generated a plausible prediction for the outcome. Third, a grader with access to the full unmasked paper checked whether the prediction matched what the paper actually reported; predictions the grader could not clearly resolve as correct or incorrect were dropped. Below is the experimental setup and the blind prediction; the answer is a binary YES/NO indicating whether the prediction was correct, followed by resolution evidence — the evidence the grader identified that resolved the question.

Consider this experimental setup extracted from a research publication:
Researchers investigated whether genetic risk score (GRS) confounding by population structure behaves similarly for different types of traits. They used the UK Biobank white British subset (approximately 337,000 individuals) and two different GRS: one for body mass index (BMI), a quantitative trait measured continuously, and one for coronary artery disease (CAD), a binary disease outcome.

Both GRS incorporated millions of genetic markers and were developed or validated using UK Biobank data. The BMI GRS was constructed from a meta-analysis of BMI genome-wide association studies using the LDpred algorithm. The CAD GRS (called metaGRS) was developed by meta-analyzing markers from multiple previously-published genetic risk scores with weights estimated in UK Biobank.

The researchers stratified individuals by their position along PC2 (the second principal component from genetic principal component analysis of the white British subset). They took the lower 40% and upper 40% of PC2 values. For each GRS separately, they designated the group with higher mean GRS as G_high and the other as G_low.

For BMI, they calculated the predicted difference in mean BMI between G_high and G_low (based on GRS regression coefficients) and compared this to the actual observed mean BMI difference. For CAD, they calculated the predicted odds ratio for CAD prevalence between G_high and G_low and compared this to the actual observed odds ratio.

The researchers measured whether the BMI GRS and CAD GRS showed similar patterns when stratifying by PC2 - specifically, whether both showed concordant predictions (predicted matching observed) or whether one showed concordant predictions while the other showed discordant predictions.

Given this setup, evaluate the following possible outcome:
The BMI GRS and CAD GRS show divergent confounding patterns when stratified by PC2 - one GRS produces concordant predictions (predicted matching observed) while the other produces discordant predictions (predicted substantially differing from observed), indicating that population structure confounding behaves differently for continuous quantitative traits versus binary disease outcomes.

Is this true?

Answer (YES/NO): YES